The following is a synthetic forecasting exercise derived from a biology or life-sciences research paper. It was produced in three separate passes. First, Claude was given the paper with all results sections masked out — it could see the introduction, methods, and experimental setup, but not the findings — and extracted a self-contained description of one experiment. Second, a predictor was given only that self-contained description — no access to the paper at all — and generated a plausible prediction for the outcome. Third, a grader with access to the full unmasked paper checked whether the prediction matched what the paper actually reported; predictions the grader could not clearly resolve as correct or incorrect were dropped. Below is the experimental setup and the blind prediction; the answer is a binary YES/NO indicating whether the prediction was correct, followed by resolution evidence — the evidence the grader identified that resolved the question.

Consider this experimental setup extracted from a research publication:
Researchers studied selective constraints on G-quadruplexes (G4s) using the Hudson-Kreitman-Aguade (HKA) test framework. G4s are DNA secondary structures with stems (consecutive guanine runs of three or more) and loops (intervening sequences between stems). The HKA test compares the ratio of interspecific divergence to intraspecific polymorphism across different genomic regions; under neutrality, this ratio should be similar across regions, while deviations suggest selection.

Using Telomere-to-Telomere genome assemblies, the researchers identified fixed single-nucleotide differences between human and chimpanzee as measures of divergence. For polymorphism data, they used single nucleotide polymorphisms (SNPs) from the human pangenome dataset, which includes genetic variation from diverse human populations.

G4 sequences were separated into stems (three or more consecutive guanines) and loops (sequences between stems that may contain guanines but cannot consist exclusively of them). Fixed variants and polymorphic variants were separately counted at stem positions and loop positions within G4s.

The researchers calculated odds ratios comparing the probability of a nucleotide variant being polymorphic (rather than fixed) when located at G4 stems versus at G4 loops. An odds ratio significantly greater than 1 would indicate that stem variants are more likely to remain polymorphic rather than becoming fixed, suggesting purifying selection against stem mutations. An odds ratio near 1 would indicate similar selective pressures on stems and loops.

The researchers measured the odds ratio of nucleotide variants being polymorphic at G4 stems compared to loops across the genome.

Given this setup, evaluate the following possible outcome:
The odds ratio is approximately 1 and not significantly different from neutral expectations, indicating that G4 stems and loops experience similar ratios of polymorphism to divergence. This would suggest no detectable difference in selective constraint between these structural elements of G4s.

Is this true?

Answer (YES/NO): NO